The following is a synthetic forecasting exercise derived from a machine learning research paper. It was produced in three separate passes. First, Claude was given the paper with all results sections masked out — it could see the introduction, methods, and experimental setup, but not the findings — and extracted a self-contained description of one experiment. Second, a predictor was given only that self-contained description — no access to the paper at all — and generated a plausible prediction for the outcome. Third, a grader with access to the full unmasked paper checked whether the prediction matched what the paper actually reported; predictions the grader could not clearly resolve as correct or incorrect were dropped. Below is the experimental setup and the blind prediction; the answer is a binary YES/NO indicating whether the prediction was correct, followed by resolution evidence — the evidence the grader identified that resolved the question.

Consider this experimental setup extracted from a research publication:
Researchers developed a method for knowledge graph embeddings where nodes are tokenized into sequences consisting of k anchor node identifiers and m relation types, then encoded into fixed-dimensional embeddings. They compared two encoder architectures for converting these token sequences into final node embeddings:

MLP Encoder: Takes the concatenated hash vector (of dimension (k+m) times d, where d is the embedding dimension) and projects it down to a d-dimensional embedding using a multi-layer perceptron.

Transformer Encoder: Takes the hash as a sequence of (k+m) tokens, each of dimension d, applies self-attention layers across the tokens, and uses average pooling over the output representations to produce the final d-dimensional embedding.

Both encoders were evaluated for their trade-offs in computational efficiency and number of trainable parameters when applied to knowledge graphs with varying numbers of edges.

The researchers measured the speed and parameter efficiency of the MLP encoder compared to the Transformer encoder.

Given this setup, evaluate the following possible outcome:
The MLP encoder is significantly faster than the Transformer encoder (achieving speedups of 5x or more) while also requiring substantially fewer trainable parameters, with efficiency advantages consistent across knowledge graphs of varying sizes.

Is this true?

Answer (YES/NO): NO